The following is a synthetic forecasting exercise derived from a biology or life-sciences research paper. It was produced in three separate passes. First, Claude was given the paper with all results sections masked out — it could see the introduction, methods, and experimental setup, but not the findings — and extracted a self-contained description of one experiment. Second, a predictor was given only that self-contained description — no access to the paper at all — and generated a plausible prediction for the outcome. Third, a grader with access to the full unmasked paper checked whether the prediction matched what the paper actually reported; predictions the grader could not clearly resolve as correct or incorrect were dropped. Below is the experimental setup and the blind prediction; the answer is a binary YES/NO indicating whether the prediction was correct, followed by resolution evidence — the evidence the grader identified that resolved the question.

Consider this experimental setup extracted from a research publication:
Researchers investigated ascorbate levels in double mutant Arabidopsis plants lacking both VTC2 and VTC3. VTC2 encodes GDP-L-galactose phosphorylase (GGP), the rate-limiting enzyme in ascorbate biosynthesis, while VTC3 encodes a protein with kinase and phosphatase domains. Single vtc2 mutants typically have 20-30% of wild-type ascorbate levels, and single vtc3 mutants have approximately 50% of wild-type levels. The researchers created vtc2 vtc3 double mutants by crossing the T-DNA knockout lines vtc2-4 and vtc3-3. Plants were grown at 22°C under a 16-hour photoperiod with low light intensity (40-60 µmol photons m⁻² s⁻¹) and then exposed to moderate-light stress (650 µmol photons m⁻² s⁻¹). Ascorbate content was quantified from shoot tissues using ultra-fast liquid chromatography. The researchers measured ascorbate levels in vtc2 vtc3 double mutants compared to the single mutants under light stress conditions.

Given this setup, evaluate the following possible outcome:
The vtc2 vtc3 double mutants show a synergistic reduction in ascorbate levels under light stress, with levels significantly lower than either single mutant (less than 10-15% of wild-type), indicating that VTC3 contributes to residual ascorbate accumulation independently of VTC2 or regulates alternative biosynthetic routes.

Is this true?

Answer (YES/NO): NO